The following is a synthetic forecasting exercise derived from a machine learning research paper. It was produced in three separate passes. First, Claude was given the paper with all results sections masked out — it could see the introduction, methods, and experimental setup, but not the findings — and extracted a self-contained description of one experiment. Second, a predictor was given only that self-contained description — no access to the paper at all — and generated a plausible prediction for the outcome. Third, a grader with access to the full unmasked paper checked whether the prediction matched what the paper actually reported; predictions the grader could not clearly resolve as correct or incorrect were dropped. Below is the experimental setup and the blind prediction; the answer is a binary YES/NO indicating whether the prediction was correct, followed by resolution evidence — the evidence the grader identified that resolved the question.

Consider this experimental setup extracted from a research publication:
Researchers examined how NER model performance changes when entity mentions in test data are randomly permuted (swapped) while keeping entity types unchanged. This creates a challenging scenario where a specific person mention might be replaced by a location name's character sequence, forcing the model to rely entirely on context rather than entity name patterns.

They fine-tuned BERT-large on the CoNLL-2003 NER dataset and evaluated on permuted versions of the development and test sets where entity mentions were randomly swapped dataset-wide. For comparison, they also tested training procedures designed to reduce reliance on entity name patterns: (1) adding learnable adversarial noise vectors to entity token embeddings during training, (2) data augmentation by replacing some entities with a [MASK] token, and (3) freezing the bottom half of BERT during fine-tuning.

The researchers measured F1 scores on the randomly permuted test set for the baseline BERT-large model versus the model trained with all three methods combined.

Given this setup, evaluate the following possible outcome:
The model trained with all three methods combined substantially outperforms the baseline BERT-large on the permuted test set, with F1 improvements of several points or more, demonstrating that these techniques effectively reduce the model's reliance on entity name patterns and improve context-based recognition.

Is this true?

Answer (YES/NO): YES